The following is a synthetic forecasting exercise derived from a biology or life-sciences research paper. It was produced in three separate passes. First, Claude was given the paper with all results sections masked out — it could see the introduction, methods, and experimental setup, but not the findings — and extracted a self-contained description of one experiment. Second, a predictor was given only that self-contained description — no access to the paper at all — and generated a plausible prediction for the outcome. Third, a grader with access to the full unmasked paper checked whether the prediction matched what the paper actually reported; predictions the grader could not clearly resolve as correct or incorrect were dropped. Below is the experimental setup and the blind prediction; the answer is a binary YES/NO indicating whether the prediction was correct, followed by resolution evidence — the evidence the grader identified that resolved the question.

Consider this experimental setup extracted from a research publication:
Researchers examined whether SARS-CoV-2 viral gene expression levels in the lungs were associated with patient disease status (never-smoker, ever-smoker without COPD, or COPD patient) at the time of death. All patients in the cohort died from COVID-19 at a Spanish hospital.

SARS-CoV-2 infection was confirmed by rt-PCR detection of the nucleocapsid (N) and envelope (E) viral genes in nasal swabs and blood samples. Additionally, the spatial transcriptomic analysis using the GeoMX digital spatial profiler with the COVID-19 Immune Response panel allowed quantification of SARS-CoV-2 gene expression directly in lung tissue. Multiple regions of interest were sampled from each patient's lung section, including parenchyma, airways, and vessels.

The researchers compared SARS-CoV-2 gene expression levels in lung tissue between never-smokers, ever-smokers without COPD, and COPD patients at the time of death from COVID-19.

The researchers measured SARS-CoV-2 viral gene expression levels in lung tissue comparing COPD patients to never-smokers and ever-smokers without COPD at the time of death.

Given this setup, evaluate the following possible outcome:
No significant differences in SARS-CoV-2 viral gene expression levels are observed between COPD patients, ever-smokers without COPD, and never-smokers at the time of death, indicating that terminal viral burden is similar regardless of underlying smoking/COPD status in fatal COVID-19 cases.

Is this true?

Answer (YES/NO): YES